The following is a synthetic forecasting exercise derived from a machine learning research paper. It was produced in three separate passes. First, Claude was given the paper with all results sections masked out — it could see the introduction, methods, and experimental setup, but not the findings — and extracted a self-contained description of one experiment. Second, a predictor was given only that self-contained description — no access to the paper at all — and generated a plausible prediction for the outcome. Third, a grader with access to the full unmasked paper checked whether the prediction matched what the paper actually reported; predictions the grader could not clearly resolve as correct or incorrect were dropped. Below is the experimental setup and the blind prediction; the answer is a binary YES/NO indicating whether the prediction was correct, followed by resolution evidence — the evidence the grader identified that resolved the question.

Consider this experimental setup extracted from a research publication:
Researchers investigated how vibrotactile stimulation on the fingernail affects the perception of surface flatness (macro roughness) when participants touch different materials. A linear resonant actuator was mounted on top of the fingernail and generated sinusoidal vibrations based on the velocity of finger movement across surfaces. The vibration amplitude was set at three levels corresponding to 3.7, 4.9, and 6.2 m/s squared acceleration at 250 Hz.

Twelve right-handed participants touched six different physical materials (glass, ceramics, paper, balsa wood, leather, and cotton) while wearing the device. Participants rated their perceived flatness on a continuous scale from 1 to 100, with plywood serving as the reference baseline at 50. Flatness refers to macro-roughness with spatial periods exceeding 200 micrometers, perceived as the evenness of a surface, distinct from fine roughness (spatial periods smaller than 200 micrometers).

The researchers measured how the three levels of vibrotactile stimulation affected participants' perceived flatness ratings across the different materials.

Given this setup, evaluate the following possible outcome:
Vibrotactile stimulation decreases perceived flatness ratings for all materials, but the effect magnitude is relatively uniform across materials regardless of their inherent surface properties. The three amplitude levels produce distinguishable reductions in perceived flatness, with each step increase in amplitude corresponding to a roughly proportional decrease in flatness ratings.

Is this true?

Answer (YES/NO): NO